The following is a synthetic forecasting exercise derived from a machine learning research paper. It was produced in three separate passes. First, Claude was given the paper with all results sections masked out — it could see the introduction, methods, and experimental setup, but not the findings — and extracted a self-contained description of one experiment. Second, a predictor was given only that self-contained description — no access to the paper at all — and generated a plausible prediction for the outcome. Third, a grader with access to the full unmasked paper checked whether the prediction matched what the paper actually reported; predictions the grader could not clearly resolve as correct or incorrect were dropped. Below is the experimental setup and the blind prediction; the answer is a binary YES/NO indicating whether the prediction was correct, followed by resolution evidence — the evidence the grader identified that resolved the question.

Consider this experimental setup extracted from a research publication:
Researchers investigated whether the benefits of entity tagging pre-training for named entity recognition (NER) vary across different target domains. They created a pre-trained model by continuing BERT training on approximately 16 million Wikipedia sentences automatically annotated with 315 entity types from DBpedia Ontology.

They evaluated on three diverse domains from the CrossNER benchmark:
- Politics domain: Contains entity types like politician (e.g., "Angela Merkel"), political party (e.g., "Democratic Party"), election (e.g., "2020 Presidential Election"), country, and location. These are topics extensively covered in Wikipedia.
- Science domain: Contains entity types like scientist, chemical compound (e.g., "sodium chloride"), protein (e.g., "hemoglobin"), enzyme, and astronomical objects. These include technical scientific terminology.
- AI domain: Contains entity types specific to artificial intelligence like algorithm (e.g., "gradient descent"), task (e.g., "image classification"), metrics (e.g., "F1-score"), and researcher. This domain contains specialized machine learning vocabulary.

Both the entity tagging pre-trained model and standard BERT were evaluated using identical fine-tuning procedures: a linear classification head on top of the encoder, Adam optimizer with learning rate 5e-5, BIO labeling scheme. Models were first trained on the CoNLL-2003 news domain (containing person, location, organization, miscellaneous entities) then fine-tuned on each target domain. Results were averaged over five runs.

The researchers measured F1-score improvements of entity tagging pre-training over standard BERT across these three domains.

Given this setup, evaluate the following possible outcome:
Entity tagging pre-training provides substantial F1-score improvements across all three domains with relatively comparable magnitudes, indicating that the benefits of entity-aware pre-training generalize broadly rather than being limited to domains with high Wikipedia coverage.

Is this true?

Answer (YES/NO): NO